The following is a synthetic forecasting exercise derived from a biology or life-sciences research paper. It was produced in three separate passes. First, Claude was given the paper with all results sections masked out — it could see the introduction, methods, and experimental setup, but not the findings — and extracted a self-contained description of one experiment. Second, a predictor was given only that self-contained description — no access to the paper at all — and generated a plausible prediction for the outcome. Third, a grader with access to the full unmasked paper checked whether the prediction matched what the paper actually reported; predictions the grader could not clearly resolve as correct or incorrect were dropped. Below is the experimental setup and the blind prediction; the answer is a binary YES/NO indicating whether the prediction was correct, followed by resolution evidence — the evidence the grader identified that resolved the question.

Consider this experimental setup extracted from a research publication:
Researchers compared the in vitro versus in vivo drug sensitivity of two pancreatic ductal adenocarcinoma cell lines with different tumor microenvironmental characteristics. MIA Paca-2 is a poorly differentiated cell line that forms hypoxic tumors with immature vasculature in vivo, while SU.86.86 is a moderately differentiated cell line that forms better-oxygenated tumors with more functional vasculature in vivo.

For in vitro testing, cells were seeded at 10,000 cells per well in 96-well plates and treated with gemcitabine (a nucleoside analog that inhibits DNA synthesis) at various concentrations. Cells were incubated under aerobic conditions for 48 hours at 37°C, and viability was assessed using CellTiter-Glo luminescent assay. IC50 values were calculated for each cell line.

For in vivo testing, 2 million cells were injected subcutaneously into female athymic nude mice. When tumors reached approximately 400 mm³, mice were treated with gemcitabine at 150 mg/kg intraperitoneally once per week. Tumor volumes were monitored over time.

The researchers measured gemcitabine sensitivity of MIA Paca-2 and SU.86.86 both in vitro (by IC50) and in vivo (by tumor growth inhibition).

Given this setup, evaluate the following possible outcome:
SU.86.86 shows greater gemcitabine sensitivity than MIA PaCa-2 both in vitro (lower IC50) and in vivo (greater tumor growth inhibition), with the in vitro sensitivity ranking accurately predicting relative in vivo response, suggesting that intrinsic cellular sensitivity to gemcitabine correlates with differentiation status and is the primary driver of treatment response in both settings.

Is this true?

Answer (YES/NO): NO